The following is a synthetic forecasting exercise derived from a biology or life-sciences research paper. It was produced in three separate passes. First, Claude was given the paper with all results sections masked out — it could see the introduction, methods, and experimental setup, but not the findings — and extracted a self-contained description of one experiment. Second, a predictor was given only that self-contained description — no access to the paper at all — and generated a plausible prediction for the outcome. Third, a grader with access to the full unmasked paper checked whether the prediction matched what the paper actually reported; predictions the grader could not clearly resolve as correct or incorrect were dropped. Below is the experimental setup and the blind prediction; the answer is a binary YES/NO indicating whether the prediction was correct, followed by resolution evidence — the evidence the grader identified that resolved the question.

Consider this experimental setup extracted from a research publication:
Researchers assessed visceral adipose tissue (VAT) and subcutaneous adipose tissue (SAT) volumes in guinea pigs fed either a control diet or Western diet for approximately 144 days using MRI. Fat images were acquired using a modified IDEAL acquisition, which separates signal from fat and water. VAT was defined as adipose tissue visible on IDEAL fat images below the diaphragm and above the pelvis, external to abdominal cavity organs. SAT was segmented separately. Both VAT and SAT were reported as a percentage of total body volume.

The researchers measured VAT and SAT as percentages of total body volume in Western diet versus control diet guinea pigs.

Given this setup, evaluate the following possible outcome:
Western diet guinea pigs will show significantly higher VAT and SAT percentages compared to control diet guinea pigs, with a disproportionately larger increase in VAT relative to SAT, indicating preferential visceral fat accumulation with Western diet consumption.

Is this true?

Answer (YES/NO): NO